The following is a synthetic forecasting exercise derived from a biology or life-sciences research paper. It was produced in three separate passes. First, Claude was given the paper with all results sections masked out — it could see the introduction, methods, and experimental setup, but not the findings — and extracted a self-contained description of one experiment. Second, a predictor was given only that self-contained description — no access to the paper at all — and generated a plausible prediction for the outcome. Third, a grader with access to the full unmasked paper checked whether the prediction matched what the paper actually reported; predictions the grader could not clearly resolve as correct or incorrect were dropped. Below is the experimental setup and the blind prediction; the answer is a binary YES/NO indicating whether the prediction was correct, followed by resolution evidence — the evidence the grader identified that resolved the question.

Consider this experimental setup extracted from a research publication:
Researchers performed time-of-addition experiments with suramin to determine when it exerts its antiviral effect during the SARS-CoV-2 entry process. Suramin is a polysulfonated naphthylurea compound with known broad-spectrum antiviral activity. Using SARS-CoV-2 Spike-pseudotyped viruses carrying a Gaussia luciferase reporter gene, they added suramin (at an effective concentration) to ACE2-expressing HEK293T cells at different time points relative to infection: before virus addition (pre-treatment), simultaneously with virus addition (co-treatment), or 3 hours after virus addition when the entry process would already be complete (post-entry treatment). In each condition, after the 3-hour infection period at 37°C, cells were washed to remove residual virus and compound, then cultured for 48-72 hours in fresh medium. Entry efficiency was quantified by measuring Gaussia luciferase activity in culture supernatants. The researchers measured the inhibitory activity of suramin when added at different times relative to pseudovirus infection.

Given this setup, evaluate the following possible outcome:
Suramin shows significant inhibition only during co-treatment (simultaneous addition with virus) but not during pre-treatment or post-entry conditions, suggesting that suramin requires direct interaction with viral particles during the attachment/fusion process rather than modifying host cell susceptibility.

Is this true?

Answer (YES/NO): NO